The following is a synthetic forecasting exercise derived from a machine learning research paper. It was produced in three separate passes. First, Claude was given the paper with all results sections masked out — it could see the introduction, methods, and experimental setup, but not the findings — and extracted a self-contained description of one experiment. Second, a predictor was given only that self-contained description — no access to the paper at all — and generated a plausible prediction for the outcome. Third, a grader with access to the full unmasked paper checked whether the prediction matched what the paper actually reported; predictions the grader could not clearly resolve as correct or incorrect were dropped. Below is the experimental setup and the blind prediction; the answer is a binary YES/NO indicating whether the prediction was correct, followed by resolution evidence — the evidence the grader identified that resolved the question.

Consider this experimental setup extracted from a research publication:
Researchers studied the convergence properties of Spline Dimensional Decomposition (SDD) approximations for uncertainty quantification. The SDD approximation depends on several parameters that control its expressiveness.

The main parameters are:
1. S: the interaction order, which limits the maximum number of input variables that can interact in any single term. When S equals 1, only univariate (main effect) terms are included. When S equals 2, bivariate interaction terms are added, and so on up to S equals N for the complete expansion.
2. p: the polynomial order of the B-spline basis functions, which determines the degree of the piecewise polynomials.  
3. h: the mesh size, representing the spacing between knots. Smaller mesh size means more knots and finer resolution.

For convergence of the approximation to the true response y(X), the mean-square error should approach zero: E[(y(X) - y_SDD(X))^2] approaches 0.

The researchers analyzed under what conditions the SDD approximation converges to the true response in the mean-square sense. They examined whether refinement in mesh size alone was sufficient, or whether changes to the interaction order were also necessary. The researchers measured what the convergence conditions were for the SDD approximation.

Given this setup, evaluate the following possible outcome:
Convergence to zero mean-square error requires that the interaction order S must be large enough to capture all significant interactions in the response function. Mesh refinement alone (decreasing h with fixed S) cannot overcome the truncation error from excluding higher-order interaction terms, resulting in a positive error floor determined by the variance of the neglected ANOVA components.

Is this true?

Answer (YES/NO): YES